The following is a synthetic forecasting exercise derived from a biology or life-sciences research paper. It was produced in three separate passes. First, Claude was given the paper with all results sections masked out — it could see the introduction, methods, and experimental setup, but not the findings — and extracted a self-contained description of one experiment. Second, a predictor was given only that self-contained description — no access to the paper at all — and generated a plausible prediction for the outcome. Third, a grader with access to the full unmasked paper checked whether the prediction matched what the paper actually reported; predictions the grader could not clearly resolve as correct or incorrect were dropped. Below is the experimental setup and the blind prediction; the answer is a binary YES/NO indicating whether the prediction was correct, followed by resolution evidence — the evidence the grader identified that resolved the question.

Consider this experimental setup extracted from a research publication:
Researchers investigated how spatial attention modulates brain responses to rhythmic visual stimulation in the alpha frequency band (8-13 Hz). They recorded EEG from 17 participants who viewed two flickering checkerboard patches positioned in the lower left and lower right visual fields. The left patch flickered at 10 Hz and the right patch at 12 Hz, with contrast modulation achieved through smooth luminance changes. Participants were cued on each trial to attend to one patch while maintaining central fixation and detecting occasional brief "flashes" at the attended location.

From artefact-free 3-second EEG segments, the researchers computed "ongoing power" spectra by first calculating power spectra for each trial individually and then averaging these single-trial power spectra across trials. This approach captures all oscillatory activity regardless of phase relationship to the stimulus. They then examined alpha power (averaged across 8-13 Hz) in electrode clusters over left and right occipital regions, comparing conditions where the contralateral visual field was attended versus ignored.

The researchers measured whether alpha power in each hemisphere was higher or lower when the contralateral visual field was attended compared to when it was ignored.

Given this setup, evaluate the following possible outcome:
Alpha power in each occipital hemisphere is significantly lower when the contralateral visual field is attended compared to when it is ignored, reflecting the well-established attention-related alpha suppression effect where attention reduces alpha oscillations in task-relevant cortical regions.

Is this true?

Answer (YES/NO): YES